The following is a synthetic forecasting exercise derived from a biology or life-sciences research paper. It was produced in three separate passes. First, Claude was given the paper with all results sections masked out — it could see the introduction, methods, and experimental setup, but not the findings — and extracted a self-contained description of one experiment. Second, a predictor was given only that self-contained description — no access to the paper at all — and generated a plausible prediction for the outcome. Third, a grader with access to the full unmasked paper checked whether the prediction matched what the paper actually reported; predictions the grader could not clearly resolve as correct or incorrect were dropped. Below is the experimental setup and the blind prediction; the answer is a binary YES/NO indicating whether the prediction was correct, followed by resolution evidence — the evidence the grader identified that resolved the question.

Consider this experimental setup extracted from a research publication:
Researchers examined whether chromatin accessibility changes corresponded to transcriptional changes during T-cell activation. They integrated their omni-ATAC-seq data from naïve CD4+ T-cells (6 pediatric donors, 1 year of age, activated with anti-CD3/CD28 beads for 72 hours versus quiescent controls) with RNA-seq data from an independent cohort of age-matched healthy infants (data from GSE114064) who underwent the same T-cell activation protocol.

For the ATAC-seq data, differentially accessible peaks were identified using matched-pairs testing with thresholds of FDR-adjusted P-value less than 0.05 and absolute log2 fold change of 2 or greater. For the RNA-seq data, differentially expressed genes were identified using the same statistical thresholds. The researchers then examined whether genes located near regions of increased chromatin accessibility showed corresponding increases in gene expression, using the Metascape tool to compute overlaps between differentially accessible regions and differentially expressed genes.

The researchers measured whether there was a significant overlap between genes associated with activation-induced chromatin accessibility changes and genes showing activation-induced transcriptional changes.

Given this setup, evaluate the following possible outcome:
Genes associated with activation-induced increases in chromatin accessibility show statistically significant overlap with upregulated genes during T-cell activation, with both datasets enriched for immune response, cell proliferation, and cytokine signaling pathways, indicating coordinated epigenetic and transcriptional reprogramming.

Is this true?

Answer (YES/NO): NO